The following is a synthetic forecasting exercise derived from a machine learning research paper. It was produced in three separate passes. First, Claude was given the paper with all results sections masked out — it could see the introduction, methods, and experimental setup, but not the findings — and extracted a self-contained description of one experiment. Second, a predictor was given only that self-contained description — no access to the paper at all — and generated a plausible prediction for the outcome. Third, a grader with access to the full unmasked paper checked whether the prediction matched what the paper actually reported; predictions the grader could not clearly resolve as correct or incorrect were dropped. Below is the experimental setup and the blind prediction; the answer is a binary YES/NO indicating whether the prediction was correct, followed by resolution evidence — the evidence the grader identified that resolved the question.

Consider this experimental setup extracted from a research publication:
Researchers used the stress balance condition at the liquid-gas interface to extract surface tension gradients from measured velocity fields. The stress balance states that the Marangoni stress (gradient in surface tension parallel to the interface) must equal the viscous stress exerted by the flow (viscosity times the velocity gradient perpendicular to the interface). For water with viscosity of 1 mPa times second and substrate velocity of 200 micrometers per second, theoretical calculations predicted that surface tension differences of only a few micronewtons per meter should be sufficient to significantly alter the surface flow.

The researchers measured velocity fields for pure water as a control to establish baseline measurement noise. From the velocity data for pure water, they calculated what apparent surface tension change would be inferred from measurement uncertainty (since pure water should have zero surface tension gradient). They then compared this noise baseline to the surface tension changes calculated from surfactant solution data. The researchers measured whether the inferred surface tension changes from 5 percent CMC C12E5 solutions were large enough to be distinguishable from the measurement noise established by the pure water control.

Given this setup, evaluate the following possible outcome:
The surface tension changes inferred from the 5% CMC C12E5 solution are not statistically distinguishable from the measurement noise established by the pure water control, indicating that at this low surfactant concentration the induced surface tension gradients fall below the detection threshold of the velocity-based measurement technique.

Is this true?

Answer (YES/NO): NO